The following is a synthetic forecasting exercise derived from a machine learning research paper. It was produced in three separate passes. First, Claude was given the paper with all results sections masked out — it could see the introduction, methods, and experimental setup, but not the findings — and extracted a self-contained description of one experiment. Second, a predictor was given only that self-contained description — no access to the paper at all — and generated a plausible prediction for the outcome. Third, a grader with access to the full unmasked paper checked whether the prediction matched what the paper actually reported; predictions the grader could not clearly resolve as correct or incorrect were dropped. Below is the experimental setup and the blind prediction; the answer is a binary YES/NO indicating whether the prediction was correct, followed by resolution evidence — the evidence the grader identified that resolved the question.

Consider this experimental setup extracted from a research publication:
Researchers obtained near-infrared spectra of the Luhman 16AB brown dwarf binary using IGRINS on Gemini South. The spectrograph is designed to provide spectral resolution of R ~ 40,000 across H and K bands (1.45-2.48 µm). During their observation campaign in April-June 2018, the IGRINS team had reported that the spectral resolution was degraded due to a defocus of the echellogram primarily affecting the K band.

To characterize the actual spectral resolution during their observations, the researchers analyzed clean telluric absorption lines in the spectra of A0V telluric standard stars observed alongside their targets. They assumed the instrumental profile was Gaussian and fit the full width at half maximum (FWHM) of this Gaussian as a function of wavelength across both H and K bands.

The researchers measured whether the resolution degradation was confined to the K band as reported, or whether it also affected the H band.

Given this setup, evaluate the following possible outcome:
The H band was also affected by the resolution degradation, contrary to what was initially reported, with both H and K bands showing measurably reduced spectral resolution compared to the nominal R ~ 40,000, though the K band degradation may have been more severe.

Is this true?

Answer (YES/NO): YES